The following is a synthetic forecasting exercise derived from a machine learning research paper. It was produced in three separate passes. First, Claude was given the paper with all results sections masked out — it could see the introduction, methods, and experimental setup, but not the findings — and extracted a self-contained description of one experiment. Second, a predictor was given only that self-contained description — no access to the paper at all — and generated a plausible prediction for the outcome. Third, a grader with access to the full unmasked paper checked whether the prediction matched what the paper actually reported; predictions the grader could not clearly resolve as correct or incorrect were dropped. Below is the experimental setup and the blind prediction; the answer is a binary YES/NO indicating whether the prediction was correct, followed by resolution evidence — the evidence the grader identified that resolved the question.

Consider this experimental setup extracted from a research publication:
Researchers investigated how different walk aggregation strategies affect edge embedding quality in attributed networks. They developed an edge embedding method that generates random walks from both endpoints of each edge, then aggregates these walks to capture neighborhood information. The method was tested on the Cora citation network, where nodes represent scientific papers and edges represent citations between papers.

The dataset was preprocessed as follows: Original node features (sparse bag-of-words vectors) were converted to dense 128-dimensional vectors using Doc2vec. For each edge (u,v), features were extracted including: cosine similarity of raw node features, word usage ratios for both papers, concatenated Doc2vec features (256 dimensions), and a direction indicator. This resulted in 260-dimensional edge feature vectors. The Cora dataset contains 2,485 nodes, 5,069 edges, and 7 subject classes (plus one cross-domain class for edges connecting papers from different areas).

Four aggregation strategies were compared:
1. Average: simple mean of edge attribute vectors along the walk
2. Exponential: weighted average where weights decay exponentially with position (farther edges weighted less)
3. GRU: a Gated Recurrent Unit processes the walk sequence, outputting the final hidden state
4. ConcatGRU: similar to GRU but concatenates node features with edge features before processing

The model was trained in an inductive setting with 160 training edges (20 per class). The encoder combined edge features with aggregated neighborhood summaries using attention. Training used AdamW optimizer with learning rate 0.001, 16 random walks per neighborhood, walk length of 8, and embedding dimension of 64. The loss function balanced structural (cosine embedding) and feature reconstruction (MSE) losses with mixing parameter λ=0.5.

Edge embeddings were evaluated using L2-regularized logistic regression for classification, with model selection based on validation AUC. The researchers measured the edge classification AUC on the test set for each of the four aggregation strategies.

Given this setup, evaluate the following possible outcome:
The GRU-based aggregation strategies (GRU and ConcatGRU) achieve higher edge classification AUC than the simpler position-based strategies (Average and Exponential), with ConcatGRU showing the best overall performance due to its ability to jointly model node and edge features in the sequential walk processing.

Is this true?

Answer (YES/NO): NO